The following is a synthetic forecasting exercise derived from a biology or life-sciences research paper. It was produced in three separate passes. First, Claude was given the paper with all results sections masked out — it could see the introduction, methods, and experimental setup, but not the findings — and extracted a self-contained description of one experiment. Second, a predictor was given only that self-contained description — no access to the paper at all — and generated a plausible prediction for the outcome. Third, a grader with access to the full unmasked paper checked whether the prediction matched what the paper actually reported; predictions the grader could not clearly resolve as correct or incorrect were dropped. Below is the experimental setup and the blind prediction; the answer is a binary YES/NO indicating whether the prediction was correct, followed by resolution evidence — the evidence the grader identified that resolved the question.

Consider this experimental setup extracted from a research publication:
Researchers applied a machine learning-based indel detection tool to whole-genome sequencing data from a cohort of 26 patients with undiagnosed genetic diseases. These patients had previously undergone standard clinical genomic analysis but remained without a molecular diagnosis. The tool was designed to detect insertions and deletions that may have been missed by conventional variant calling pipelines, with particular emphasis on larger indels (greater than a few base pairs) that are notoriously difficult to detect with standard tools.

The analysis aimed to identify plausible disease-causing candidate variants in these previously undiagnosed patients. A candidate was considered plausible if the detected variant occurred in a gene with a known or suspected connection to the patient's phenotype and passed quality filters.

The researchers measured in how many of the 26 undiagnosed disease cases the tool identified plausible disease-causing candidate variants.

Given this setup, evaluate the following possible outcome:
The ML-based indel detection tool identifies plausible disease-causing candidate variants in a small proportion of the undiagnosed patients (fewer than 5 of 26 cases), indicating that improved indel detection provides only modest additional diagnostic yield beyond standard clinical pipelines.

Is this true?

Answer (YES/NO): NO